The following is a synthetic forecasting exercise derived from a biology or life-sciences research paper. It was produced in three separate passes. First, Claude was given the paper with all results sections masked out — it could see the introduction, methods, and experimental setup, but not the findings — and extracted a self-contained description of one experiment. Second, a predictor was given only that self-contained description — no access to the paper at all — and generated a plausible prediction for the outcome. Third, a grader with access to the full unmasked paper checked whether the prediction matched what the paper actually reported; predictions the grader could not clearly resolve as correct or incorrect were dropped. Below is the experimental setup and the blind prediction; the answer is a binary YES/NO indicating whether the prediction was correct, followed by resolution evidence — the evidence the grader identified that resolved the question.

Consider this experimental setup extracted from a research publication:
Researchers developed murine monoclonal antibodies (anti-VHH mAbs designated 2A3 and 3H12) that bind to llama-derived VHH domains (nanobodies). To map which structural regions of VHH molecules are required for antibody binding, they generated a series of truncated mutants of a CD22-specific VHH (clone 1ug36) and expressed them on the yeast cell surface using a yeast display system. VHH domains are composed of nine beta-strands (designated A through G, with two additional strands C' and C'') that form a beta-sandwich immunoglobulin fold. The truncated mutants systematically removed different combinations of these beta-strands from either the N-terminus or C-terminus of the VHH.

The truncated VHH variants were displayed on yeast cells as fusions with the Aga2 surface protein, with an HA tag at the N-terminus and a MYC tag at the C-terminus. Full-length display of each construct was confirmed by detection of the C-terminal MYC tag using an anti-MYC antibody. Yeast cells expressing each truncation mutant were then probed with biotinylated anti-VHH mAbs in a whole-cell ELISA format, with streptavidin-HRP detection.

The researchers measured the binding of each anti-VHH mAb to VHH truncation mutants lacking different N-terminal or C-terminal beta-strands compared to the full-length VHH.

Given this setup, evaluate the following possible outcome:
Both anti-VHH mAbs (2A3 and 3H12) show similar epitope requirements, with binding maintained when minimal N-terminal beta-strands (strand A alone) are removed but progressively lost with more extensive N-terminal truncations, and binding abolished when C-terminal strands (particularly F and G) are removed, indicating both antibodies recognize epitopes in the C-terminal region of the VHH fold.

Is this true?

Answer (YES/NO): NO